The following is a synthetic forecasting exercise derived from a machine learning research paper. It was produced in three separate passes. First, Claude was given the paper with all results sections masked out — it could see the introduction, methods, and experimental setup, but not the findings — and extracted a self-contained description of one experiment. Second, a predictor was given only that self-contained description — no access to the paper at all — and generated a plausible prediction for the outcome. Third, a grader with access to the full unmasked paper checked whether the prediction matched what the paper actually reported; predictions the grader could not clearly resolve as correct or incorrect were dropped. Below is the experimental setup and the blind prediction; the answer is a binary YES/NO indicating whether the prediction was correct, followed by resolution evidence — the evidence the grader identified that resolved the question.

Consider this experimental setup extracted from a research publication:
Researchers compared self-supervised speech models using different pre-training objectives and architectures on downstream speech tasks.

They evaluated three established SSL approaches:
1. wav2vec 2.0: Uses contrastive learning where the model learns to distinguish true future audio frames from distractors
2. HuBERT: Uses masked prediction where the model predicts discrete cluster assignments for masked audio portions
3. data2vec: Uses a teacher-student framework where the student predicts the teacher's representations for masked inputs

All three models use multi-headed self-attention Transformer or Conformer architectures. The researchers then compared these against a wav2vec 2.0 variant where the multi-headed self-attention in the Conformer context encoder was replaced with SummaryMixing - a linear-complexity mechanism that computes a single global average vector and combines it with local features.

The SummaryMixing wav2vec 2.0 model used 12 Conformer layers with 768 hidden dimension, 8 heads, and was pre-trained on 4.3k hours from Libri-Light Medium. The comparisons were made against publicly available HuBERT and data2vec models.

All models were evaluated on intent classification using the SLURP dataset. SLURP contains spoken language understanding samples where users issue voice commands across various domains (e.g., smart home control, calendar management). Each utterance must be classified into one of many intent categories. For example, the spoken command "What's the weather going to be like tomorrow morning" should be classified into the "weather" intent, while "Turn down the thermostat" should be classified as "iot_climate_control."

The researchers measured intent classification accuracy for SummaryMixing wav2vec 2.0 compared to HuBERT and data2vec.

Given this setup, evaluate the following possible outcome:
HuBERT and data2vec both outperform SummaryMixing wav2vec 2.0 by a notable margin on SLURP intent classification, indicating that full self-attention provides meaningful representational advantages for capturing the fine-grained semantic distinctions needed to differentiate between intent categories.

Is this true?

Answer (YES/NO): NO